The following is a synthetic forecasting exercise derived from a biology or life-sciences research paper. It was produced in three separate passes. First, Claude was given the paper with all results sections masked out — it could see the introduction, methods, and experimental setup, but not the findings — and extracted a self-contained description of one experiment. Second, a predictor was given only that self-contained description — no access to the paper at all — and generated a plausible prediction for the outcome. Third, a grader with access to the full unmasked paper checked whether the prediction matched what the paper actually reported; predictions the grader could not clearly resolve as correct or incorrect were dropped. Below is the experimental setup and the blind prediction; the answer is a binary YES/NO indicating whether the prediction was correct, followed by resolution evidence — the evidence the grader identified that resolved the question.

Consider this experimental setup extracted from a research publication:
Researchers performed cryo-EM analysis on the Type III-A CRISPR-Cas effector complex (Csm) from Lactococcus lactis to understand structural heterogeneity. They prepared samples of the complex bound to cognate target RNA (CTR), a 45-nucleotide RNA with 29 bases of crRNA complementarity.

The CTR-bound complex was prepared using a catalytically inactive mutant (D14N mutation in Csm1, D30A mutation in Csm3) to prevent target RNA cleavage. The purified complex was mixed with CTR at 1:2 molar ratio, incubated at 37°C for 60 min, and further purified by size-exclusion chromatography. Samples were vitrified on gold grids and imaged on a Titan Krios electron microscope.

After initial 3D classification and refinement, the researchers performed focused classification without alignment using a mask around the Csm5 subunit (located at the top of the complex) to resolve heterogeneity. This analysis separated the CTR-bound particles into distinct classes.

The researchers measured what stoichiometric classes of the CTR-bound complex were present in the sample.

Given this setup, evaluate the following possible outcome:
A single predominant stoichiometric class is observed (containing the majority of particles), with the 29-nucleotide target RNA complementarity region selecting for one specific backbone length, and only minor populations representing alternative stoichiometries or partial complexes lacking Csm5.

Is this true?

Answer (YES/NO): NO